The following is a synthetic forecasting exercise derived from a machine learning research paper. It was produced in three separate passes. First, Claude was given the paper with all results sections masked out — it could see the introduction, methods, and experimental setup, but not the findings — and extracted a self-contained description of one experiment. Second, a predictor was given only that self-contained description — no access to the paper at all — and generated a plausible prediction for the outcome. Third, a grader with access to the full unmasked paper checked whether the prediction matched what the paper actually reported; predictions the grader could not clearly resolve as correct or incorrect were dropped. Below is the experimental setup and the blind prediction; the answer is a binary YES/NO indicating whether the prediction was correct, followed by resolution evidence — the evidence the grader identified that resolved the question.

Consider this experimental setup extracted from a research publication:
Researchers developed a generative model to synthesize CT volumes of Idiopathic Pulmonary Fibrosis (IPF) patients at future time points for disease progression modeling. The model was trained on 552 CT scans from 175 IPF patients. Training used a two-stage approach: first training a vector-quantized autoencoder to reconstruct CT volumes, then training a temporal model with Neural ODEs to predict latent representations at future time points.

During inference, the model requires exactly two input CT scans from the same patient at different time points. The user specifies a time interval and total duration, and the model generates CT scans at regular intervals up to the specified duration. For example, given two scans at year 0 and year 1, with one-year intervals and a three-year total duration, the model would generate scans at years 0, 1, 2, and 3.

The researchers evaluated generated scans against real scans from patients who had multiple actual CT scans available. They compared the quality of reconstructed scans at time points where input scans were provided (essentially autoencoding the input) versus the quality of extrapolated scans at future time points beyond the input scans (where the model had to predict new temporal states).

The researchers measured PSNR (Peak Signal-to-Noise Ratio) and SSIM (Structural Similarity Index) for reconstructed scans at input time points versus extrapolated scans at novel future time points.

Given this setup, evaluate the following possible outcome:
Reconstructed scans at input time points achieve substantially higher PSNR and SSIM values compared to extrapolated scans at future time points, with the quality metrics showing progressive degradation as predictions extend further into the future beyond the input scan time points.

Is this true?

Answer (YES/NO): NO